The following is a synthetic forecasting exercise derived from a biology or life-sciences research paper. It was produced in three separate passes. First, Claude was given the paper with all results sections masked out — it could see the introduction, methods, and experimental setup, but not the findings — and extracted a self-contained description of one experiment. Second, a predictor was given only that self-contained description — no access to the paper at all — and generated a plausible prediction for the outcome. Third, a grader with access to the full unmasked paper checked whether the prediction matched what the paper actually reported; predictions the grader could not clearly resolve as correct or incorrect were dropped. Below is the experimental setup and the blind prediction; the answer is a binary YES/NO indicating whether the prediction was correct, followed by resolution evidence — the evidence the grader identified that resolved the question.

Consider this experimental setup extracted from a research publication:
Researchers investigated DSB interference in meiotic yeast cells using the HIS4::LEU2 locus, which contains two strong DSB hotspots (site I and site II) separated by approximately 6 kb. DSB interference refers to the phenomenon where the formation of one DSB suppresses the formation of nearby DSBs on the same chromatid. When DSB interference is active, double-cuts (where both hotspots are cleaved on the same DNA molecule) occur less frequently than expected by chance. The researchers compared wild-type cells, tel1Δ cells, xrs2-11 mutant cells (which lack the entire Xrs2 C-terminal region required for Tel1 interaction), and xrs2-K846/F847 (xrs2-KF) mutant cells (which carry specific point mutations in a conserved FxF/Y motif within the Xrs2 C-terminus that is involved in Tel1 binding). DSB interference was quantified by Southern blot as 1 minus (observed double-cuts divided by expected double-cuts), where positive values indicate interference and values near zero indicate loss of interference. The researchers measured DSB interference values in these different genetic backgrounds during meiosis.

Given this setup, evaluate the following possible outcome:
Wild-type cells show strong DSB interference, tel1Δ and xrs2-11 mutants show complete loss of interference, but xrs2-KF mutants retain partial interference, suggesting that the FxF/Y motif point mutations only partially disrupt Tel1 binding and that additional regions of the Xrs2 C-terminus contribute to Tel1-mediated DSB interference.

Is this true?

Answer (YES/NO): NO